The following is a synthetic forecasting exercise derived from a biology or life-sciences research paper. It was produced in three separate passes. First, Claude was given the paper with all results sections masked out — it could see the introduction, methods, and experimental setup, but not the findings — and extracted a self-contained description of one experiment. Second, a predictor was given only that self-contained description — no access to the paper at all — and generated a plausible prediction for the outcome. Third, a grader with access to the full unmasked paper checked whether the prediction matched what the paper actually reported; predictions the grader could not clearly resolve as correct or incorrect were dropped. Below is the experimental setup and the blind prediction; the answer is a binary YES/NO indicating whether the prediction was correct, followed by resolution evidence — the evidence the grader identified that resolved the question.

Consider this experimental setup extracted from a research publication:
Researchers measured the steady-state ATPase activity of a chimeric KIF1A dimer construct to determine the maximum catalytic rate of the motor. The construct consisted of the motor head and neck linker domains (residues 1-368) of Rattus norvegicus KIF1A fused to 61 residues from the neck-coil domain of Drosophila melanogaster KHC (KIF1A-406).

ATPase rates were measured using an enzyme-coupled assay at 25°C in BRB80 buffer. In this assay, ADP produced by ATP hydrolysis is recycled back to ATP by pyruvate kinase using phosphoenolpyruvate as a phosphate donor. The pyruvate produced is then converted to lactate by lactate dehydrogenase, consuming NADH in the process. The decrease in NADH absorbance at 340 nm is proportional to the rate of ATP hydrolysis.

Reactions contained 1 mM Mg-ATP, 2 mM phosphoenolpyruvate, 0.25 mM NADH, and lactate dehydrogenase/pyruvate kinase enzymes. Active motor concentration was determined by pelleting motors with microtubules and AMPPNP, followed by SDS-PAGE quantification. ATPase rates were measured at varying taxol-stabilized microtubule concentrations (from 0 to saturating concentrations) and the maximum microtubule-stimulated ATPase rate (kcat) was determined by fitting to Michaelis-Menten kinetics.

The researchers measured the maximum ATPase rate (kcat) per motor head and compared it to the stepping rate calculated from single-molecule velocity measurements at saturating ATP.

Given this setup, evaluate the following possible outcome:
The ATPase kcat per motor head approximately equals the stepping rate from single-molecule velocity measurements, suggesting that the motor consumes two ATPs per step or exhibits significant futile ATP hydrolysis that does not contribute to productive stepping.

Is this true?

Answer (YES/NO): NO